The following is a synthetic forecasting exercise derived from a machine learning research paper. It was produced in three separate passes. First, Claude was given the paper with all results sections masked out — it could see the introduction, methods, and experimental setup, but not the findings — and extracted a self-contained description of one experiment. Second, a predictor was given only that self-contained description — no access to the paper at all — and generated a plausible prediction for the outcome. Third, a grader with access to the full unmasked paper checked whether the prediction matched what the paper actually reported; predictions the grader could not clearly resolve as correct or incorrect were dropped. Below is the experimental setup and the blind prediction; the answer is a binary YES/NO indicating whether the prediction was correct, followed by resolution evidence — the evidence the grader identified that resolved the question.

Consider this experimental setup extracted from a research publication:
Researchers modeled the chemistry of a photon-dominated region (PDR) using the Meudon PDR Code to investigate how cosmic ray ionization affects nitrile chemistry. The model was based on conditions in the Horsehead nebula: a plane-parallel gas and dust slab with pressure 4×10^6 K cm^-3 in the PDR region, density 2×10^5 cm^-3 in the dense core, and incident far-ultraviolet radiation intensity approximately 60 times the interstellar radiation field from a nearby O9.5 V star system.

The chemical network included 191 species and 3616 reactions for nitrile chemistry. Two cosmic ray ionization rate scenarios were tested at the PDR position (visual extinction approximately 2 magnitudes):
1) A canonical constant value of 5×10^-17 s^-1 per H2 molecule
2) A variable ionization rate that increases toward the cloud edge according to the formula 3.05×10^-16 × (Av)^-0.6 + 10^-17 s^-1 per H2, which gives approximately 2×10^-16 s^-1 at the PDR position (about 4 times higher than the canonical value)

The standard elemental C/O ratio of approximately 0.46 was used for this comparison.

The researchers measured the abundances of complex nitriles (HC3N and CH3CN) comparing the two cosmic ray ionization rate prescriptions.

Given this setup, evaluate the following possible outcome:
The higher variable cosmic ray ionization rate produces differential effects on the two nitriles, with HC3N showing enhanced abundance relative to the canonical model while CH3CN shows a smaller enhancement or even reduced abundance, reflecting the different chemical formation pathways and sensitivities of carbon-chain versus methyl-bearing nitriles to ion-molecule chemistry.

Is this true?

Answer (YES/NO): NO